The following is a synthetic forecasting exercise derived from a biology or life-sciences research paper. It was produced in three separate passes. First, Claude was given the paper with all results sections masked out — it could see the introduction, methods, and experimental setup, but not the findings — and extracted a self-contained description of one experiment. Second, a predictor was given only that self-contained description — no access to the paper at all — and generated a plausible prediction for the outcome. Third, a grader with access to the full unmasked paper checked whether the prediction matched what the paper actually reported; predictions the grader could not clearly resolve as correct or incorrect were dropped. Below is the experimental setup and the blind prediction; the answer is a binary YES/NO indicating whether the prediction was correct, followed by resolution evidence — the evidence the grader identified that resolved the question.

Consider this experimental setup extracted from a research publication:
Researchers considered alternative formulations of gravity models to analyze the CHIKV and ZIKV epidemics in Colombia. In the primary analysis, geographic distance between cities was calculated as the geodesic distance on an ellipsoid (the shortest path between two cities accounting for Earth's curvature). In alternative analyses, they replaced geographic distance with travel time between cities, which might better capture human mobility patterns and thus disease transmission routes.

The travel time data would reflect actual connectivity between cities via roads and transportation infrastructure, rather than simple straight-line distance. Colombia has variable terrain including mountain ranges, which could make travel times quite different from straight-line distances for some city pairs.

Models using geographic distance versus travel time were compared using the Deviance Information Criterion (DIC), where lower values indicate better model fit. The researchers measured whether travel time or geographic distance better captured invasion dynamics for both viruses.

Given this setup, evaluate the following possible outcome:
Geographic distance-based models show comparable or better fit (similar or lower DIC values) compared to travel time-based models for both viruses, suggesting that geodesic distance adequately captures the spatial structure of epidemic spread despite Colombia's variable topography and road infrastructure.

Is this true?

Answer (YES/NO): YES